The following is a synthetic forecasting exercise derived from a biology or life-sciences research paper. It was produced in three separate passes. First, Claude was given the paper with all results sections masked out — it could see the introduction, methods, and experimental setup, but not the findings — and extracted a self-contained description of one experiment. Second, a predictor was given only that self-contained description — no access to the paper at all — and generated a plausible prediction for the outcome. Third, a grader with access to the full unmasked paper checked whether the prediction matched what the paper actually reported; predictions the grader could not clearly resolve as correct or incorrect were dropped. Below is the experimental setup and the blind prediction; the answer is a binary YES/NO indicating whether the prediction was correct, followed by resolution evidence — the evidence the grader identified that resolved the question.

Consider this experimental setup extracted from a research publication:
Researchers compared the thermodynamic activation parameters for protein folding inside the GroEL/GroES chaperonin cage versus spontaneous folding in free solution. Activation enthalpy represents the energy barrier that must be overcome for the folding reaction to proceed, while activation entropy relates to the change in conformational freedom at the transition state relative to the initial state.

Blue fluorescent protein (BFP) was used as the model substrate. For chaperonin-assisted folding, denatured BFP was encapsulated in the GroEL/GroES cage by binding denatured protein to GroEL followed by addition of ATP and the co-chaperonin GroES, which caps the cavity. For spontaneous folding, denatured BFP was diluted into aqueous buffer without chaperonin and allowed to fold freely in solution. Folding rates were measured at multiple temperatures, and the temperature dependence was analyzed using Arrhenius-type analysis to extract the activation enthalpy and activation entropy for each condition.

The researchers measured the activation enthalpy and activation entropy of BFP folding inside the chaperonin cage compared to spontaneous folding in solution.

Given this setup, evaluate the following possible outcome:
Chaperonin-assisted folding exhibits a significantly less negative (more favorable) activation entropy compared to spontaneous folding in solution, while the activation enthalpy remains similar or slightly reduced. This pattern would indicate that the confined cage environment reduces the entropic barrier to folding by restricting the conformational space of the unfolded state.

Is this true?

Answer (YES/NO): NO